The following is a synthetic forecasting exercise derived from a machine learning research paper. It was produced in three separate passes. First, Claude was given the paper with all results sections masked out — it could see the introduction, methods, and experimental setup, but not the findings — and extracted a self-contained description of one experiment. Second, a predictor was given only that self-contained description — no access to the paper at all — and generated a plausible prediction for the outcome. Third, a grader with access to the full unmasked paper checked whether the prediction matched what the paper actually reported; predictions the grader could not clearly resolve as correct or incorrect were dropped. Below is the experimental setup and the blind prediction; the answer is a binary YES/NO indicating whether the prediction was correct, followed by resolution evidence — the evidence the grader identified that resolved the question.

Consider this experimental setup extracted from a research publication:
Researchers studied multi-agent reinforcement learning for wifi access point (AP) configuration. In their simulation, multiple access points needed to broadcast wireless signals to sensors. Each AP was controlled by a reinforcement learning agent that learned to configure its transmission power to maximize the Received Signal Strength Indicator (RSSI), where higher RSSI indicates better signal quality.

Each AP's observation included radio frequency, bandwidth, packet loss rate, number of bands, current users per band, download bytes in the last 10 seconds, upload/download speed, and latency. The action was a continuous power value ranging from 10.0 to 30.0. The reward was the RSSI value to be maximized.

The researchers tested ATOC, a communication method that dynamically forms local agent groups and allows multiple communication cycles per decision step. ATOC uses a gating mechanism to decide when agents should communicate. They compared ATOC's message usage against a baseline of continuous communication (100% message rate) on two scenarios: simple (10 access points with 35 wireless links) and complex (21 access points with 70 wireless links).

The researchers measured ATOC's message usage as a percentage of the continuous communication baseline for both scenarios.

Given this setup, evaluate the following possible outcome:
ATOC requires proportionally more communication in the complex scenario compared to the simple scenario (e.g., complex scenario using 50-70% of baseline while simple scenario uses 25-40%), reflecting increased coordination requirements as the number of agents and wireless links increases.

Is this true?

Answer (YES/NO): NO